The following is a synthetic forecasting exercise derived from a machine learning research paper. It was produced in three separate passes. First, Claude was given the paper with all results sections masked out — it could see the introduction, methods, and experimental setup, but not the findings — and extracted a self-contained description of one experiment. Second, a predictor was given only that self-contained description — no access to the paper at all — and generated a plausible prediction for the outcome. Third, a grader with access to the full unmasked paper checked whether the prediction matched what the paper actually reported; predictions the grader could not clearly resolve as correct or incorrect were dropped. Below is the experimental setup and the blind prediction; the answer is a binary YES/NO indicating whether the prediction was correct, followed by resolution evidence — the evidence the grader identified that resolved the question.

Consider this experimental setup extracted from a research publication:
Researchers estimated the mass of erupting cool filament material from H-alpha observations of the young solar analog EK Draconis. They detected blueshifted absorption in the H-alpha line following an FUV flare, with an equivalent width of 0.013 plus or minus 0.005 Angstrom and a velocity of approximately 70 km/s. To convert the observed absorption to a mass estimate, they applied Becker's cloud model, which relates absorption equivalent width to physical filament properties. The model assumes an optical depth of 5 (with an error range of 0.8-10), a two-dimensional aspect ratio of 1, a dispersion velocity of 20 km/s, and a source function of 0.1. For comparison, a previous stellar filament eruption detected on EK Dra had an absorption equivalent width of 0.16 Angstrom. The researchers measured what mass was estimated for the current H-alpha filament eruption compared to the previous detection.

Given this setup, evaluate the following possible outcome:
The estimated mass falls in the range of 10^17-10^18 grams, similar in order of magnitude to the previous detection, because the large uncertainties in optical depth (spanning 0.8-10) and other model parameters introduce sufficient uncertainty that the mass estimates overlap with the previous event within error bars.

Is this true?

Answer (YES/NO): NO